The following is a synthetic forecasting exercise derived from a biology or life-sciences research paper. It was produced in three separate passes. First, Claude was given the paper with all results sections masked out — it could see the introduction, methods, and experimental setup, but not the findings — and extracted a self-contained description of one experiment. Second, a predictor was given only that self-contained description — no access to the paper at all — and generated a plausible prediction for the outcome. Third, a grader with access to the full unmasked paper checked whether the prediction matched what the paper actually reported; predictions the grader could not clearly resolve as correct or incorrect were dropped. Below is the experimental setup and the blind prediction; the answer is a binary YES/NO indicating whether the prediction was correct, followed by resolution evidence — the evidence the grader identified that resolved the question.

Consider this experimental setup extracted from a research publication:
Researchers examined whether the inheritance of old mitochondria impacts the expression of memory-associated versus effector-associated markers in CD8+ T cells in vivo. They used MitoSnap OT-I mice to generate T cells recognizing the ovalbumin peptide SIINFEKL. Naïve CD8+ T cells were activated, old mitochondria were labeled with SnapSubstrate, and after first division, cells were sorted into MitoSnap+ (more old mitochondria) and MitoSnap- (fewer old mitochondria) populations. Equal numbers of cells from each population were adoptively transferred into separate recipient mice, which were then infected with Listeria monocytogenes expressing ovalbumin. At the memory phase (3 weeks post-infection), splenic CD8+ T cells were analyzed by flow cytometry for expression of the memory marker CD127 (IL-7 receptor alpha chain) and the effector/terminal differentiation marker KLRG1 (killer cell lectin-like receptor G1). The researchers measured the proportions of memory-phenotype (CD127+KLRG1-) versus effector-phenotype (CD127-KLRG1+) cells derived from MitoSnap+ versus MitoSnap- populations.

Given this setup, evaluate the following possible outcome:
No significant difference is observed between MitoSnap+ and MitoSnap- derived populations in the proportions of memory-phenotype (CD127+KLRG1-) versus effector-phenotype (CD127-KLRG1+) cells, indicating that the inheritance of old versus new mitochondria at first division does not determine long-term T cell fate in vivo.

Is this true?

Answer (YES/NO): NO